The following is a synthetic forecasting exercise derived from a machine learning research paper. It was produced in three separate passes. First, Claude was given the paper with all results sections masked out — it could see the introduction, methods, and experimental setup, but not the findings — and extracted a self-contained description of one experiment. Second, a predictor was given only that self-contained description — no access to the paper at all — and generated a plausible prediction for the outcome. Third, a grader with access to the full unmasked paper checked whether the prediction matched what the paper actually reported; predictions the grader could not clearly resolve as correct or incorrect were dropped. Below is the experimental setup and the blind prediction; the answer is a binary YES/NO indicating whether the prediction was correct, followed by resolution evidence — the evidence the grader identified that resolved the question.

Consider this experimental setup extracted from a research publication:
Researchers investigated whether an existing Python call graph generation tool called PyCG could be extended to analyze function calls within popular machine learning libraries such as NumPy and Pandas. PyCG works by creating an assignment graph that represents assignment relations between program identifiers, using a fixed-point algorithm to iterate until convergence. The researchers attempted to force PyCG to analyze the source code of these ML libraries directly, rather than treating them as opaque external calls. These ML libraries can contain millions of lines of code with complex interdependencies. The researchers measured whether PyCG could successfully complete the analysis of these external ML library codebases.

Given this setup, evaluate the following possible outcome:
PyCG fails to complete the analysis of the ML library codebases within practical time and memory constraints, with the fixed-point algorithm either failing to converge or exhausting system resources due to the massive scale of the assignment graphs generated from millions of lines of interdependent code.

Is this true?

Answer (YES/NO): YES